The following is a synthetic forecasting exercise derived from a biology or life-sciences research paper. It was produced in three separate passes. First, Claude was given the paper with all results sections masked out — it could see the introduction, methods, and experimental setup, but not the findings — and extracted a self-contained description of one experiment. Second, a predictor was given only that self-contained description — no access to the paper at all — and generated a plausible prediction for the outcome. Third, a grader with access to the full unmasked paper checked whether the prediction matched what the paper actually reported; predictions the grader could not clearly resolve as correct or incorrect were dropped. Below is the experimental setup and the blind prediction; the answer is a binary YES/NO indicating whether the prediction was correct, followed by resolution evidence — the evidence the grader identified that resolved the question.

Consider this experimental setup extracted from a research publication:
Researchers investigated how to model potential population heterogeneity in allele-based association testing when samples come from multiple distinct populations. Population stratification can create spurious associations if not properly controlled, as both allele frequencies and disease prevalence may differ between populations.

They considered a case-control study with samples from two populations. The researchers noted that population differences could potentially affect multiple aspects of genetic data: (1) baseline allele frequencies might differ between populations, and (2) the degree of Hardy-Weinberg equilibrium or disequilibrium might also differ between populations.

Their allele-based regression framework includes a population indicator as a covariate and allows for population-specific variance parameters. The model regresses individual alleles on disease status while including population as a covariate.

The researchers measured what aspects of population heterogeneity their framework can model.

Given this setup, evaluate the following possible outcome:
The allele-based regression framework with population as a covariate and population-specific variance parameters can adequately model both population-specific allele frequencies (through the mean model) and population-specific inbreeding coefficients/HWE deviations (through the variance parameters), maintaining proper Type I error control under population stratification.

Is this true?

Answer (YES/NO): YES